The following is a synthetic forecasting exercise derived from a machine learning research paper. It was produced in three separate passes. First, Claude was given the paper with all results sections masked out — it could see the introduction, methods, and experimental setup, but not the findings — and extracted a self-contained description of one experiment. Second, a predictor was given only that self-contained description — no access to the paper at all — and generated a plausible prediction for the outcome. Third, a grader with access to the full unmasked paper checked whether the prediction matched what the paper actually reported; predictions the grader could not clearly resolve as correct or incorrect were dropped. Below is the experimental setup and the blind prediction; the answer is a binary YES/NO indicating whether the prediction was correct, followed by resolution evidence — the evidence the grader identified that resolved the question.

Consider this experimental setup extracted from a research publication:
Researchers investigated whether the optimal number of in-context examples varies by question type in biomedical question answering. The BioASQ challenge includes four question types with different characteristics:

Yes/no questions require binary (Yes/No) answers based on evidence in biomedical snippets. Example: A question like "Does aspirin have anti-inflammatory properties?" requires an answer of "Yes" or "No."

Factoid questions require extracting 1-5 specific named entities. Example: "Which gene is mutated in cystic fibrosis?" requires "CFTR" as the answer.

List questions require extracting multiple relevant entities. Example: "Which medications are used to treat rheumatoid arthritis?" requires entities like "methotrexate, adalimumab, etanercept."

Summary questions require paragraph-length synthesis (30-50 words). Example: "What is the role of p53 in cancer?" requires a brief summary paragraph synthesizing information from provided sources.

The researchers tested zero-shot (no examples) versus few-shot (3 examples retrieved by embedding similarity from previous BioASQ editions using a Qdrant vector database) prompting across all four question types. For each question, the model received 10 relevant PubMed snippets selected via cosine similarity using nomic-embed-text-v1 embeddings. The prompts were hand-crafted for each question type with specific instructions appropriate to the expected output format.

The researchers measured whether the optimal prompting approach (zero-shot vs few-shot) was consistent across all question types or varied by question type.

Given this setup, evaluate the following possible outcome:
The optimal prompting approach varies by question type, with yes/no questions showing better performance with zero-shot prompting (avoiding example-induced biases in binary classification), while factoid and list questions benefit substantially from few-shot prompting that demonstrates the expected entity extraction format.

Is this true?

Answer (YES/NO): YES